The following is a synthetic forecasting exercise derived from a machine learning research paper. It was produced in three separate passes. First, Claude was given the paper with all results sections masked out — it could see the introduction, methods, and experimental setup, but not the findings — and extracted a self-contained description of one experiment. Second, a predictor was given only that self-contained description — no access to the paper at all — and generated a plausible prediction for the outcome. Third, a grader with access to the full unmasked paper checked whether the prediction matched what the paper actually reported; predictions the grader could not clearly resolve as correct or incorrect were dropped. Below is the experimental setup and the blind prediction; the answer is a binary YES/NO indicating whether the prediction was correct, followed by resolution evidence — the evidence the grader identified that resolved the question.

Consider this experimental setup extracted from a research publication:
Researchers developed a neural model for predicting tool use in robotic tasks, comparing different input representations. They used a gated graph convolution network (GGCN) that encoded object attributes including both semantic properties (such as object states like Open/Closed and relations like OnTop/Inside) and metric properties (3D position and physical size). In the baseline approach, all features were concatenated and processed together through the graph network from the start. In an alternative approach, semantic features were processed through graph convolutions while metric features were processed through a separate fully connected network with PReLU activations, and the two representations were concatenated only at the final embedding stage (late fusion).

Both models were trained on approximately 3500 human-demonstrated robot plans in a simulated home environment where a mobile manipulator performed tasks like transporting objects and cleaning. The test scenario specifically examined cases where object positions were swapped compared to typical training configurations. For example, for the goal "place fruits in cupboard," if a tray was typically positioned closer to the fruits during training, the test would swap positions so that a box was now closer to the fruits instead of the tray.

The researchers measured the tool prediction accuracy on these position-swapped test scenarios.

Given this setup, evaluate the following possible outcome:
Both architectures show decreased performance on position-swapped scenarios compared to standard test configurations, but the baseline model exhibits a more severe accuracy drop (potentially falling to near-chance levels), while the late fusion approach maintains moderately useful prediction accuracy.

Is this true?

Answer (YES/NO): NO